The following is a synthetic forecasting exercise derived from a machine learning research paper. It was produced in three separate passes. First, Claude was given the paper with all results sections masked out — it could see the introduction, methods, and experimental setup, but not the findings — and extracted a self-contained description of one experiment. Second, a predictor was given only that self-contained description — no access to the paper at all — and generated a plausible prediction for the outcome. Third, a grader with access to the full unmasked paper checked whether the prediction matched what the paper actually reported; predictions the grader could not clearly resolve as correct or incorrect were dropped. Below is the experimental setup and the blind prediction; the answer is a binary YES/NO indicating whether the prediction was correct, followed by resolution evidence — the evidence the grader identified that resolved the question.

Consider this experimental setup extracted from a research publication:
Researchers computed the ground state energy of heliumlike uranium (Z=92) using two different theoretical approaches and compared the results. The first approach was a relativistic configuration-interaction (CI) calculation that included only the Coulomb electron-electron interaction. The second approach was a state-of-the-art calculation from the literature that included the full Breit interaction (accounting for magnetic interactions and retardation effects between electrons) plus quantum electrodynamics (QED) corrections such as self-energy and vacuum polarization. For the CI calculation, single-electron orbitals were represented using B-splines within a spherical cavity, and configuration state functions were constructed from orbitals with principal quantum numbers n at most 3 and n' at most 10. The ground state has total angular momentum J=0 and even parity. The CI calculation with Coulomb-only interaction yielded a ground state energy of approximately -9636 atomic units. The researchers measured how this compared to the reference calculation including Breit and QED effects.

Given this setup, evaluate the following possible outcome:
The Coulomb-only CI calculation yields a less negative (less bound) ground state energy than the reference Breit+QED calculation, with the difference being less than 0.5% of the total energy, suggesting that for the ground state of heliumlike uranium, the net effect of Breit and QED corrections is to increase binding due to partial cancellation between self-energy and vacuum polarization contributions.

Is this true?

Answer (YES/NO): NO